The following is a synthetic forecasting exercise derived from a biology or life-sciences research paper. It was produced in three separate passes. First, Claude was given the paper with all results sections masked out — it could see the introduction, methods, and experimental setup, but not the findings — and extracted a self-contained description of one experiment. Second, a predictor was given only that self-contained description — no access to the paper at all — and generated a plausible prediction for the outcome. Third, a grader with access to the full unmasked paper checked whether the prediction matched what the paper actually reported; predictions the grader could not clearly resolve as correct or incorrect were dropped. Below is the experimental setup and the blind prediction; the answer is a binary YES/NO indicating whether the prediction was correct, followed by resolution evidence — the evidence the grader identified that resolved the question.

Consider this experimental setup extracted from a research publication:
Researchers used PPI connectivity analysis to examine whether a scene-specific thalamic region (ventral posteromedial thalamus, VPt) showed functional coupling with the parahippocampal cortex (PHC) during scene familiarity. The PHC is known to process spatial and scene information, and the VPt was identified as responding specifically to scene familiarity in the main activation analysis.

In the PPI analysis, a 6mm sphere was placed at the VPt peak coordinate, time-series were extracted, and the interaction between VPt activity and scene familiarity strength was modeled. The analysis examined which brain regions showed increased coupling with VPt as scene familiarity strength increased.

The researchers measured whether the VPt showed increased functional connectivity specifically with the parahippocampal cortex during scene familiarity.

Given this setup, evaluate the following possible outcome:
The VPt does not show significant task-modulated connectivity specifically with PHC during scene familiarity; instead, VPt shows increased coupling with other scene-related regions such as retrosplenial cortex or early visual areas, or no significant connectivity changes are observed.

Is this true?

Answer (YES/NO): NO